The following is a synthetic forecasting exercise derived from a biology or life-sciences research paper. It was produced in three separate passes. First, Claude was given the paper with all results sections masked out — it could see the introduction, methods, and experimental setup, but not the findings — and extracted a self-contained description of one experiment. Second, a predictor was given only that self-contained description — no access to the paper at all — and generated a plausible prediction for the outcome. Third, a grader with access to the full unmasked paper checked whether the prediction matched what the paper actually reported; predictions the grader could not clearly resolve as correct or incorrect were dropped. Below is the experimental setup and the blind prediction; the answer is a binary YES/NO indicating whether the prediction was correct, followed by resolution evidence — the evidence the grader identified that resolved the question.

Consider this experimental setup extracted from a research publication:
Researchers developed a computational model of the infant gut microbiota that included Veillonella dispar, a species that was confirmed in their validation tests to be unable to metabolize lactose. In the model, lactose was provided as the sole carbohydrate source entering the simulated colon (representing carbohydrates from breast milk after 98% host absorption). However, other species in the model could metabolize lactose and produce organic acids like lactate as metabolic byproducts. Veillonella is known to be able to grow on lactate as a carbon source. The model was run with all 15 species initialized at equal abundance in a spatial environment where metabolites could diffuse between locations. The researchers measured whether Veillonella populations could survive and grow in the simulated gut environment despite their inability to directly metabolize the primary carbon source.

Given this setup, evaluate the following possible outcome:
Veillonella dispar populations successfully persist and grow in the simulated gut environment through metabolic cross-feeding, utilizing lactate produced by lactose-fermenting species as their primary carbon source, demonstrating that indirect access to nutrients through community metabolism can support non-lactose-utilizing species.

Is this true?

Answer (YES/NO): NO